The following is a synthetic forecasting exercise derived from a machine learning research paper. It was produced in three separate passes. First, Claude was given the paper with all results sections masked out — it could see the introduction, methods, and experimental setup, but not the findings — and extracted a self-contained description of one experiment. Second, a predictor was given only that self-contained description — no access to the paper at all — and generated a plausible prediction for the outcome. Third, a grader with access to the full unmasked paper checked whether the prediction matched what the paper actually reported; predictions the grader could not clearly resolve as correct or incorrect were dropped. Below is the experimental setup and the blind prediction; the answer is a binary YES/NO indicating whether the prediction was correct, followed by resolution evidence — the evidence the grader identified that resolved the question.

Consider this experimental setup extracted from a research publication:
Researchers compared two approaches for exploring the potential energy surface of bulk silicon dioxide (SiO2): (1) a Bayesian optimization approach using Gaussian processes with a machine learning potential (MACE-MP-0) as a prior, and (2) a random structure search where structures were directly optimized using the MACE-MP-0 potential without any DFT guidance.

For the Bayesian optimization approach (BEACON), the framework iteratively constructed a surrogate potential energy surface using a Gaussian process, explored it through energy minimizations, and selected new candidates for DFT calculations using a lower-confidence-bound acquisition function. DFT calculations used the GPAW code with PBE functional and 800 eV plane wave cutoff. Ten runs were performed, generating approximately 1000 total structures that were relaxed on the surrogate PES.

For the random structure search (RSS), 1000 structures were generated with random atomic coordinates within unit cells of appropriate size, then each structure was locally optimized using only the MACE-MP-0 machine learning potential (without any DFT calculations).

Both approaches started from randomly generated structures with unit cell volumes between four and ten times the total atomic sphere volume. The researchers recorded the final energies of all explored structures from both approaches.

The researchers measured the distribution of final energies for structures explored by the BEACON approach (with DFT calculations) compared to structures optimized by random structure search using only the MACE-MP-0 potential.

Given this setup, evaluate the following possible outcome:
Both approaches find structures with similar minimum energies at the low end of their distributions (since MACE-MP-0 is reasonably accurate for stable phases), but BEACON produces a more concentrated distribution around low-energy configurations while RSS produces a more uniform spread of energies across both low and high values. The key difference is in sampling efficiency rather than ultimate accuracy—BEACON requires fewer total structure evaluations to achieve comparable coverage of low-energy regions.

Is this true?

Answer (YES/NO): NO